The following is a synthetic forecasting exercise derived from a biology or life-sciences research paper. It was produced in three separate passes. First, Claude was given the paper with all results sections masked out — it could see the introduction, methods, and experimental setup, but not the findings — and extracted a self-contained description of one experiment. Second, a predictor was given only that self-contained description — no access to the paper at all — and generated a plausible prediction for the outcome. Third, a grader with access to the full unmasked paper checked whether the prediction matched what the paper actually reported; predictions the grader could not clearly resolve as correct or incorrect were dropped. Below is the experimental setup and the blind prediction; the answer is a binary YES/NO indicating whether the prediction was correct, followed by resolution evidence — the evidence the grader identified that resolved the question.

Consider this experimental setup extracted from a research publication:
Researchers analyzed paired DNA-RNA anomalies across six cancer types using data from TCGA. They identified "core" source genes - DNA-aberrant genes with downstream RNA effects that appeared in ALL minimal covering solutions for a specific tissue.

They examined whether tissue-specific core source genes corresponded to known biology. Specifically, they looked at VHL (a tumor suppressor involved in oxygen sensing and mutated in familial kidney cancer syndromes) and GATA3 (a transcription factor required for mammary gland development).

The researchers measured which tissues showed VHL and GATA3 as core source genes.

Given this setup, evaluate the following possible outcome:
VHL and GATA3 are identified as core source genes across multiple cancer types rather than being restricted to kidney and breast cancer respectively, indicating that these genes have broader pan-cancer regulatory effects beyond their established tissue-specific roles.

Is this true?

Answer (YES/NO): NO